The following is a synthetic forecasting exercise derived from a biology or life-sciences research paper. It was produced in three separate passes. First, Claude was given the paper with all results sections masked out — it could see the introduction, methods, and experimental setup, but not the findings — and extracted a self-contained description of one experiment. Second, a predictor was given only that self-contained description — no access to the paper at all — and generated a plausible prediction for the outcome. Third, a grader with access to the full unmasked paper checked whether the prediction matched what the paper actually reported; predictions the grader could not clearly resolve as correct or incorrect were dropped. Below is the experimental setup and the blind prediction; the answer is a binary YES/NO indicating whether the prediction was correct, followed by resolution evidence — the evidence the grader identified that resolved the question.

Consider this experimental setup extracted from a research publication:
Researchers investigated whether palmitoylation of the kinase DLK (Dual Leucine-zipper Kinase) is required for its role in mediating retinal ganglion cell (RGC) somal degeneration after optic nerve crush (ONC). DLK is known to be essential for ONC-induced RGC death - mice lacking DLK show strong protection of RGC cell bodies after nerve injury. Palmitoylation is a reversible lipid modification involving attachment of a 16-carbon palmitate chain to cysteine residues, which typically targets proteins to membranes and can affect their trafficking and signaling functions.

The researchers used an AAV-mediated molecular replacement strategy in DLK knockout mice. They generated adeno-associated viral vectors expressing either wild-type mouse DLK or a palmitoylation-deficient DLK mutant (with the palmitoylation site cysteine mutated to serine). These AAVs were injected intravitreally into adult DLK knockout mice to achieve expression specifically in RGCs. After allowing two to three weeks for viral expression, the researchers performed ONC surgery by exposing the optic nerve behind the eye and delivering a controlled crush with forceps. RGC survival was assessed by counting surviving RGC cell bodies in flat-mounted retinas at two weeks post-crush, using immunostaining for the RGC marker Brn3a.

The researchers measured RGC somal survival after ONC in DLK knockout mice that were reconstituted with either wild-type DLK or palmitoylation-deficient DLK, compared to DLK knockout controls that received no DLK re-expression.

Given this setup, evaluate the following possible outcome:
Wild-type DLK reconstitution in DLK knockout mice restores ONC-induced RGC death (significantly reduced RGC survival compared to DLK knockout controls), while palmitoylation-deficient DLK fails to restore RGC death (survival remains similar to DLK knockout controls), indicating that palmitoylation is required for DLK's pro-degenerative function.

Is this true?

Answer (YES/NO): YES